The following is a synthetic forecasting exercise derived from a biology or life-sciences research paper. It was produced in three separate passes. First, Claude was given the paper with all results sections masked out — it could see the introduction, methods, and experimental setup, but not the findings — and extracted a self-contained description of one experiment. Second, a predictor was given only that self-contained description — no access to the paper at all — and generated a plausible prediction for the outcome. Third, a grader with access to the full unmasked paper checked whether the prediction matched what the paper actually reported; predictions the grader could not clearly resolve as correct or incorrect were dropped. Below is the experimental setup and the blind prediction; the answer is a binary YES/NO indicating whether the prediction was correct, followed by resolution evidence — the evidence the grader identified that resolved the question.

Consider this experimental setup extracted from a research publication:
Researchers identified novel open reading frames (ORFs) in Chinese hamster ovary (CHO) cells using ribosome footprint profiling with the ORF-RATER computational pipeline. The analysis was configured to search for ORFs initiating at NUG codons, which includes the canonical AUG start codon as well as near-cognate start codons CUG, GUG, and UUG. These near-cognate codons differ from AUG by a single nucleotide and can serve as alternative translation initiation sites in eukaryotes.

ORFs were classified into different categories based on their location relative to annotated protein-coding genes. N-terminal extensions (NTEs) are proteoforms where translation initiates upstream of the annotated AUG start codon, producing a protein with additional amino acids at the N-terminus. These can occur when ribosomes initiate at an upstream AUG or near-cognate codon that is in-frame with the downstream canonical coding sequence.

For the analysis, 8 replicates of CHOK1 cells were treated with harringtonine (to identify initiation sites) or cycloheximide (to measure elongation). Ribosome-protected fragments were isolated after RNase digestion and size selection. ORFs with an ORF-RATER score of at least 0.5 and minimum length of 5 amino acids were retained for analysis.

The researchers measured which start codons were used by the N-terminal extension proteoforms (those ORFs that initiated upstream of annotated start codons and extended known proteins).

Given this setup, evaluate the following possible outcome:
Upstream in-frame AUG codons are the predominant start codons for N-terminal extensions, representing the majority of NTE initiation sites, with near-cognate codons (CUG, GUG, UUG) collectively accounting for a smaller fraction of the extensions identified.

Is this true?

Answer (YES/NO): NO